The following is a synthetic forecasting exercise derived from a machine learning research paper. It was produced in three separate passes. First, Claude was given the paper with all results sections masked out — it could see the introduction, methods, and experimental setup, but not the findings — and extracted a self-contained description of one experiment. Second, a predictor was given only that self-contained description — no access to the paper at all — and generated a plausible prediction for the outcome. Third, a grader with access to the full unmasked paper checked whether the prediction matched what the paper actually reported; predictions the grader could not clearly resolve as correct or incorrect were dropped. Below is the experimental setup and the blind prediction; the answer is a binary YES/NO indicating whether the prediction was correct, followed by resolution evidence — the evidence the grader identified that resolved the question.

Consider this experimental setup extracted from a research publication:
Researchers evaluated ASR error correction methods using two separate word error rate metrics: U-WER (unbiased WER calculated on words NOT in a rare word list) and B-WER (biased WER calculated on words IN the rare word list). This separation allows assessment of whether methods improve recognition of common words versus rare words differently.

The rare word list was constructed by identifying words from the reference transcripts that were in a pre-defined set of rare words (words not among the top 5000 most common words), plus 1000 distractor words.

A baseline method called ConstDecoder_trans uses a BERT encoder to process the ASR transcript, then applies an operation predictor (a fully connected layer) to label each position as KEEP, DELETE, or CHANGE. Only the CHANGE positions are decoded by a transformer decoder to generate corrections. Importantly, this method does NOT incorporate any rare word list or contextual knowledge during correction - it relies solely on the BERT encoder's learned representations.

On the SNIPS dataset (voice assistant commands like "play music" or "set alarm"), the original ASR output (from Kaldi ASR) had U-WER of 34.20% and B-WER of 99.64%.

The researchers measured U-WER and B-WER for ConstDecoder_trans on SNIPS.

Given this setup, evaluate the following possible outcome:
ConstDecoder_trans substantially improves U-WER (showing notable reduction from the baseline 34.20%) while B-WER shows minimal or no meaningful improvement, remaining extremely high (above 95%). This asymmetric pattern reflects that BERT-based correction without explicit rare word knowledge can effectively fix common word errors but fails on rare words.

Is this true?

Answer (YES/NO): NO